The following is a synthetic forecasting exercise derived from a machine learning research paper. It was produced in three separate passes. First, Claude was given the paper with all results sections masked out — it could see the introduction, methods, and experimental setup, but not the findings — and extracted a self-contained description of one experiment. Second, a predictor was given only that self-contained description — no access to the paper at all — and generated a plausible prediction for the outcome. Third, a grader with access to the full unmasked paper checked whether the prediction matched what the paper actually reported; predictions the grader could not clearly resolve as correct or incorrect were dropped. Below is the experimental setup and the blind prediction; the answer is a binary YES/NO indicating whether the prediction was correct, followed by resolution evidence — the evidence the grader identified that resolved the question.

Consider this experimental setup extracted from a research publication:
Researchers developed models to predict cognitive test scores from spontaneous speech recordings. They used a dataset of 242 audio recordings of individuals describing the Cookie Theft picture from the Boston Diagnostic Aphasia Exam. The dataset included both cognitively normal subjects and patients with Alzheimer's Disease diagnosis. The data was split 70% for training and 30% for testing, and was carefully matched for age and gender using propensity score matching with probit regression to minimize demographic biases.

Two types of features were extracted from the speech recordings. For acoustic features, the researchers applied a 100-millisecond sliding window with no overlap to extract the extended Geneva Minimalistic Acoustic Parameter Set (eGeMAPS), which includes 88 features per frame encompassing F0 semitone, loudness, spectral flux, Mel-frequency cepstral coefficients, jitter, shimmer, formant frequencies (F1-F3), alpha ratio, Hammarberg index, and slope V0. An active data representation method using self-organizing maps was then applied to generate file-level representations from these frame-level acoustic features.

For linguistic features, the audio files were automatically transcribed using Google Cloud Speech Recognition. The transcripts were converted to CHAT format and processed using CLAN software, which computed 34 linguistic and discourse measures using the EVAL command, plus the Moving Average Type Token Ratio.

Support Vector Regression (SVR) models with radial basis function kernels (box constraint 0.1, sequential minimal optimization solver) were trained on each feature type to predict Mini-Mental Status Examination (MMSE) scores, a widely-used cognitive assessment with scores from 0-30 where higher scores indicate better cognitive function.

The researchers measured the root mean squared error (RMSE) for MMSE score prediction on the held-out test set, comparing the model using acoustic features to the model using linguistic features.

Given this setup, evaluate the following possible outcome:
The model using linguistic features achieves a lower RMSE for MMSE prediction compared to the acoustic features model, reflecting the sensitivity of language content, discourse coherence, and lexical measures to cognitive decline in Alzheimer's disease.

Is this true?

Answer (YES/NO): YES